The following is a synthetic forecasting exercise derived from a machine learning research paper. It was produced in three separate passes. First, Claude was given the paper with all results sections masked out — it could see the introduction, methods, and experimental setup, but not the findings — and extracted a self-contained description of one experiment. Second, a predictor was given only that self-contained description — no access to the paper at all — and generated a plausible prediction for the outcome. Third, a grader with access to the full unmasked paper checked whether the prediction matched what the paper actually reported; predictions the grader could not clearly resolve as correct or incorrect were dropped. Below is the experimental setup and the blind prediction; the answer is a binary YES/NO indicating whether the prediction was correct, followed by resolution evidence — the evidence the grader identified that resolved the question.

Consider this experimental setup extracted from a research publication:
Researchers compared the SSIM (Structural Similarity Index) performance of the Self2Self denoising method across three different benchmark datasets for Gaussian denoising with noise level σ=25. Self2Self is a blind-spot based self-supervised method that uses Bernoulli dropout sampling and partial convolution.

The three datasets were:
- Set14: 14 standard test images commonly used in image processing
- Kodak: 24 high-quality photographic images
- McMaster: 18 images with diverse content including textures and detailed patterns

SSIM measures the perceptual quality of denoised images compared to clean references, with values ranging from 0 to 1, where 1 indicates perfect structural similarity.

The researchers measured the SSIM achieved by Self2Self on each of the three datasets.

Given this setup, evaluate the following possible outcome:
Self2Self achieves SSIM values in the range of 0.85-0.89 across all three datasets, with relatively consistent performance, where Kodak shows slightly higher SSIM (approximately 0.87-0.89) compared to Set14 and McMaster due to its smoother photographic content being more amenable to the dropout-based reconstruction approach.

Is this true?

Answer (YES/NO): NO